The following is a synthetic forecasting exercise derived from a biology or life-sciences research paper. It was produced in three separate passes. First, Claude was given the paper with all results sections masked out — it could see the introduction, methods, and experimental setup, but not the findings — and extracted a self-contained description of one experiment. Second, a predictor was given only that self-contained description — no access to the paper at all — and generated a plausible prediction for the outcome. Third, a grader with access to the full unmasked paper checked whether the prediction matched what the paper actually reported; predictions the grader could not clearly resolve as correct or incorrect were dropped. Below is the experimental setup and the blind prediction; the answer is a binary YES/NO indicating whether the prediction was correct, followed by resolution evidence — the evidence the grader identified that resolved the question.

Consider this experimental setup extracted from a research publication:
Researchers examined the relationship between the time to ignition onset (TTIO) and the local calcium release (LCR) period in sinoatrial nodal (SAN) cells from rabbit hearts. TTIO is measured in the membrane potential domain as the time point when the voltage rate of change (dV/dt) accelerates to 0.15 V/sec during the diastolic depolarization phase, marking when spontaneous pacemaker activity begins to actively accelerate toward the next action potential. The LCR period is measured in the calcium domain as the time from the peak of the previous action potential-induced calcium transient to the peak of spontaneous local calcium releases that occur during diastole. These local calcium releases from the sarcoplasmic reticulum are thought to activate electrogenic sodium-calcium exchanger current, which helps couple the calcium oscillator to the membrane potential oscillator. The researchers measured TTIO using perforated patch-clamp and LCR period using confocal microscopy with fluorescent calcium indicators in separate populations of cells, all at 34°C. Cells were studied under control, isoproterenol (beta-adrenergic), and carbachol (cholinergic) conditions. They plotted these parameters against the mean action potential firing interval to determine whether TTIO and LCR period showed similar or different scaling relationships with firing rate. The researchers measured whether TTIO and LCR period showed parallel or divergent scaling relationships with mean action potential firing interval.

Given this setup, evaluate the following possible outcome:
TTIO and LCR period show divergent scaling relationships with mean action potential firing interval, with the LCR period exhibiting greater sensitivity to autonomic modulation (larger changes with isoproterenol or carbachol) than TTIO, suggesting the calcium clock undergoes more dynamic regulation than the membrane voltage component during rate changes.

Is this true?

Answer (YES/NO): NO